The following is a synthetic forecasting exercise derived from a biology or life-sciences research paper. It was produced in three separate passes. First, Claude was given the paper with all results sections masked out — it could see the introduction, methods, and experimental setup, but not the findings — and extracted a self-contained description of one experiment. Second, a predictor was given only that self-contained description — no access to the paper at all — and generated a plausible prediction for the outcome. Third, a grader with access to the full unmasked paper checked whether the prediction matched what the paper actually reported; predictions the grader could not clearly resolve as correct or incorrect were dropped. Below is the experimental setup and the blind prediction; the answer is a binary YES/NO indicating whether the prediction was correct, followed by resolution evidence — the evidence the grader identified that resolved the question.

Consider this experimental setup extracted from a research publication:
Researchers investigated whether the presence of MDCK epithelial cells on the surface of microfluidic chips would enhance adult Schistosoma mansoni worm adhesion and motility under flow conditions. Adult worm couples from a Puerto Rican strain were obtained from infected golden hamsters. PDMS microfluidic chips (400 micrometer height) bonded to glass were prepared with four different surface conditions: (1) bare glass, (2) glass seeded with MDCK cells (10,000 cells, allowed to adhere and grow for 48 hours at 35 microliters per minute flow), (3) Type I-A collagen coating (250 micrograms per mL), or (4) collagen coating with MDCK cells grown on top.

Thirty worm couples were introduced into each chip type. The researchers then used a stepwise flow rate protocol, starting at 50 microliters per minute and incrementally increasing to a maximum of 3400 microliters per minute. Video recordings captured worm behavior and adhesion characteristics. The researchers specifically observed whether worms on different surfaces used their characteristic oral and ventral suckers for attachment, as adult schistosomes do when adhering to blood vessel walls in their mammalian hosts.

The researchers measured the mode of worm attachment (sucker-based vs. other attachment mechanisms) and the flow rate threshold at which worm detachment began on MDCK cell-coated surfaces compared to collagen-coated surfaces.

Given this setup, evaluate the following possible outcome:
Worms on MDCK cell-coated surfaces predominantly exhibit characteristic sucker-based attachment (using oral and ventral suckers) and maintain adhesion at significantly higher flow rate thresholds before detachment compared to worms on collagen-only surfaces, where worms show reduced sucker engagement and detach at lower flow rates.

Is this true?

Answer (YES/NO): NO